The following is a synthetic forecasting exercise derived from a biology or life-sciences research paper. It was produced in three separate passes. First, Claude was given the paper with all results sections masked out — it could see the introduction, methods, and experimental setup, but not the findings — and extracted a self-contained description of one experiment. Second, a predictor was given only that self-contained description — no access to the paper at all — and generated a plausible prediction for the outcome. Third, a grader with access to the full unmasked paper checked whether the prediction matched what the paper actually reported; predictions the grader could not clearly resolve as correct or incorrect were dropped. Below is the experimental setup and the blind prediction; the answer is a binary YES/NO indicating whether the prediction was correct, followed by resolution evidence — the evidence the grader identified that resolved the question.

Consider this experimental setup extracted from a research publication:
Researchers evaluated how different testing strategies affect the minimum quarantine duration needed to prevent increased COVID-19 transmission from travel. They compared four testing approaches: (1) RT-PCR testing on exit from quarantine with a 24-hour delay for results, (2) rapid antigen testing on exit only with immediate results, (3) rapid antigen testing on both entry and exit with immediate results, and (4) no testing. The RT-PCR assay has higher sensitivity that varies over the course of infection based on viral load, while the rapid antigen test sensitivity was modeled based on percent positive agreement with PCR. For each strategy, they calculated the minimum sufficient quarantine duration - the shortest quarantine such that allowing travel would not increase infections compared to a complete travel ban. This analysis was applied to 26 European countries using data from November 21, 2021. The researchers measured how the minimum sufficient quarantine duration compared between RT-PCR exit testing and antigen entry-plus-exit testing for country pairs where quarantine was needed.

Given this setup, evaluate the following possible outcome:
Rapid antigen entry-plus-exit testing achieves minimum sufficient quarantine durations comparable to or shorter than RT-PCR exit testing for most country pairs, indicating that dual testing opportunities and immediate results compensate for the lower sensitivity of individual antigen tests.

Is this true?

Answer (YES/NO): YES